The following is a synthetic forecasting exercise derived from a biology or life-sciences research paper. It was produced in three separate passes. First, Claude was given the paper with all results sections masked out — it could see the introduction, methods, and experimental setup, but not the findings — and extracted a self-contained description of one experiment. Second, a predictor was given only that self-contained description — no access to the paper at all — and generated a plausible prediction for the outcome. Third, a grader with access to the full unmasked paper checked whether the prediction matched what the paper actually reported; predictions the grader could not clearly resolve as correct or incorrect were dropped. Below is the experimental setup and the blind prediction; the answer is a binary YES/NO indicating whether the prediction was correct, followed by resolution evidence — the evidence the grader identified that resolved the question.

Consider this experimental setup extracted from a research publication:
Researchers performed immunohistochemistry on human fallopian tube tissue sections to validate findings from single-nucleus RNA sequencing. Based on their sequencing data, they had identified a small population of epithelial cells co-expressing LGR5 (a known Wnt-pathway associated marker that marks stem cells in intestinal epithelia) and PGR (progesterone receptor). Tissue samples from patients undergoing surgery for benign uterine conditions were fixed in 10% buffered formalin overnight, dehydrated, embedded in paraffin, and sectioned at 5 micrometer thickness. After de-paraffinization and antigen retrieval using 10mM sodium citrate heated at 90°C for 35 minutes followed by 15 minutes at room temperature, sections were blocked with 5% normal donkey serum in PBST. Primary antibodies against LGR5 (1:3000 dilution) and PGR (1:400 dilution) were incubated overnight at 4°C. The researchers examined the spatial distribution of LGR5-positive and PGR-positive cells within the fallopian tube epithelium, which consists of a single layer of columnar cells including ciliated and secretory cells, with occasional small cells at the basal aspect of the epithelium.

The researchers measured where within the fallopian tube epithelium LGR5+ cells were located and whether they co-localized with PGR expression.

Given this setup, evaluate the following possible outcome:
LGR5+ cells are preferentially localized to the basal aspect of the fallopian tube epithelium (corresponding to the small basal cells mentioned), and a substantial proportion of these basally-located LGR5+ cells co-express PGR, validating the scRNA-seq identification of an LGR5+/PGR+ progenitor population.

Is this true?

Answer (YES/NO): NO